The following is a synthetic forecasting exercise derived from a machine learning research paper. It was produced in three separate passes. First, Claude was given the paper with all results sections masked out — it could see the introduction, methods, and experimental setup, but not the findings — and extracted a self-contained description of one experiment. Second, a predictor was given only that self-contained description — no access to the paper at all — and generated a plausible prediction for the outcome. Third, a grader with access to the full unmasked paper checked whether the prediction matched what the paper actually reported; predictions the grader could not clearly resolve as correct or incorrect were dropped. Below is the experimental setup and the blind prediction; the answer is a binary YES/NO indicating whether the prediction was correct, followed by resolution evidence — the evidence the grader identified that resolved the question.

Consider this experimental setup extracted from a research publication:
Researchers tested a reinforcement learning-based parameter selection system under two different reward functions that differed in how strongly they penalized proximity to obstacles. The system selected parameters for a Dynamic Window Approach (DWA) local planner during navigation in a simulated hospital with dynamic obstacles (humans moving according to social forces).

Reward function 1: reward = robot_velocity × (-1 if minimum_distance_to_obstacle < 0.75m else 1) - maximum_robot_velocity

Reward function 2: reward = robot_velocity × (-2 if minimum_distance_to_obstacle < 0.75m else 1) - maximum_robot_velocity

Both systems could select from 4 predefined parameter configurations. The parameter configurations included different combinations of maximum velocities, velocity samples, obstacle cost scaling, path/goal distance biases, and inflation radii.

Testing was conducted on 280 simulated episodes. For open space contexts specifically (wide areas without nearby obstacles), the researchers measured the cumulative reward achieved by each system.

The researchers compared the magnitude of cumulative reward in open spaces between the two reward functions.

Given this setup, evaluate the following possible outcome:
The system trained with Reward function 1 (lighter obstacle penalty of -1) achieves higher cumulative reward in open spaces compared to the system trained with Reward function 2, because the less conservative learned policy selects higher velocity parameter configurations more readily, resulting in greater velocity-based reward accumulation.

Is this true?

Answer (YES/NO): YES